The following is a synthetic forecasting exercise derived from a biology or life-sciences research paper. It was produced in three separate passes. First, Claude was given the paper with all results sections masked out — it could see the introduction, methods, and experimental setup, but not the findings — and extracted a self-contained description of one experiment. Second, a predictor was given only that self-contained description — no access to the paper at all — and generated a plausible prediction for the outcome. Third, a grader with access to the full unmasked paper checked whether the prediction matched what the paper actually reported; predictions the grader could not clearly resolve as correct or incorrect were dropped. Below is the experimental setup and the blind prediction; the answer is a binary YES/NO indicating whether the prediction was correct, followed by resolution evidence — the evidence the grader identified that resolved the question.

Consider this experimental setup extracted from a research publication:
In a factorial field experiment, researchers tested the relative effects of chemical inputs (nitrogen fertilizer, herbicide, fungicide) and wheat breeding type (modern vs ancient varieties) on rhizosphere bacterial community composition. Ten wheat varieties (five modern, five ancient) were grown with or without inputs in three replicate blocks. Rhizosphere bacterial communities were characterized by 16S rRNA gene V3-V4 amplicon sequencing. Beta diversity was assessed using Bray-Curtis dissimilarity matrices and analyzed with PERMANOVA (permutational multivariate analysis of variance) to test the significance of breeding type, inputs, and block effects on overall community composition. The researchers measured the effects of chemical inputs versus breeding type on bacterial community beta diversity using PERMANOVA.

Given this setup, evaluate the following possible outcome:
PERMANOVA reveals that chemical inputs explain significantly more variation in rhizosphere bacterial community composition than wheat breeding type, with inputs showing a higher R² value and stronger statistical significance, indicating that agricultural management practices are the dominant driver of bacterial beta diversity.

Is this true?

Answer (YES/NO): NO